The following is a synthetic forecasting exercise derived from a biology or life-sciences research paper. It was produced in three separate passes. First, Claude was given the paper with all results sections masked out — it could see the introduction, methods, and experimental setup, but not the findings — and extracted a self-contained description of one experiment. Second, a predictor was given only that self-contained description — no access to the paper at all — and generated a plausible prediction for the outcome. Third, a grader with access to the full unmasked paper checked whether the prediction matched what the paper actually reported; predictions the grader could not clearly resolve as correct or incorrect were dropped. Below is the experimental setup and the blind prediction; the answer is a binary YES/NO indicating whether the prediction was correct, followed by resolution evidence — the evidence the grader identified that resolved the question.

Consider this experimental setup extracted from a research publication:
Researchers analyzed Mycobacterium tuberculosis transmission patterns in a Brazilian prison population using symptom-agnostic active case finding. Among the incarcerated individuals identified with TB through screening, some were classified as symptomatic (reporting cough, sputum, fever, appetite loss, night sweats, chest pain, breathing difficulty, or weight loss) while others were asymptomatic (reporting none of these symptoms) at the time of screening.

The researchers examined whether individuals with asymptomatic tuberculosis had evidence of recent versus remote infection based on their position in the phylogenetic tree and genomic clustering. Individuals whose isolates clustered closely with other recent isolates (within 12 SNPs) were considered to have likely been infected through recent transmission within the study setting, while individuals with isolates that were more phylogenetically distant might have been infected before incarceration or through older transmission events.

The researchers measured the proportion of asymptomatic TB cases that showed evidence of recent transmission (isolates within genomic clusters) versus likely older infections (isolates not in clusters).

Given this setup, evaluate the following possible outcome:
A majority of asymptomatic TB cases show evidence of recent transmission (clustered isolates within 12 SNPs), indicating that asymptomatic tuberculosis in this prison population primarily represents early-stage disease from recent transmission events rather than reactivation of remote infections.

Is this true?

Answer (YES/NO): YES